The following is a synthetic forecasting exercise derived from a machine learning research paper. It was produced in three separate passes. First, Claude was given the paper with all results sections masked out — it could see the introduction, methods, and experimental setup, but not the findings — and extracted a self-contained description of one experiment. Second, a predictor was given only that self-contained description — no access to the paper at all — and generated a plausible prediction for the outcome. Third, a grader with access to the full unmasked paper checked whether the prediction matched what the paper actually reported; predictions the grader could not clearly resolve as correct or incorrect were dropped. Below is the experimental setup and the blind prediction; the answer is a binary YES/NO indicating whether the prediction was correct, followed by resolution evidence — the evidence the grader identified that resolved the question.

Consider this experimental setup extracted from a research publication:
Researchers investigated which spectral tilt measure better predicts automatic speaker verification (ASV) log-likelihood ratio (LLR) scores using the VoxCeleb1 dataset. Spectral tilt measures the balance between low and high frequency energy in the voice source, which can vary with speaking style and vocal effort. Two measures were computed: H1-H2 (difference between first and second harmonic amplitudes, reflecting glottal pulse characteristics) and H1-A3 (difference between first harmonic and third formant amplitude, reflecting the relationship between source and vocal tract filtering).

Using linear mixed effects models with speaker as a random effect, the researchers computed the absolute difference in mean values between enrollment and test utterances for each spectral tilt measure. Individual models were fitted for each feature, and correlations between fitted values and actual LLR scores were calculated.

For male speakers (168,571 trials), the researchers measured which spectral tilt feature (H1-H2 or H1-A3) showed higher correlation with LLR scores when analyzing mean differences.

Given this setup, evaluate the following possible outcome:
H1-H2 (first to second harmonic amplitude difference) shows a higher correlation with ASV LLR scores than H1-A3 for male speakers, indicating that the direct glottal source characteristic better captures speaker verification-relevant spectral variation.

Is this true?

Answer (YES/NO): NO